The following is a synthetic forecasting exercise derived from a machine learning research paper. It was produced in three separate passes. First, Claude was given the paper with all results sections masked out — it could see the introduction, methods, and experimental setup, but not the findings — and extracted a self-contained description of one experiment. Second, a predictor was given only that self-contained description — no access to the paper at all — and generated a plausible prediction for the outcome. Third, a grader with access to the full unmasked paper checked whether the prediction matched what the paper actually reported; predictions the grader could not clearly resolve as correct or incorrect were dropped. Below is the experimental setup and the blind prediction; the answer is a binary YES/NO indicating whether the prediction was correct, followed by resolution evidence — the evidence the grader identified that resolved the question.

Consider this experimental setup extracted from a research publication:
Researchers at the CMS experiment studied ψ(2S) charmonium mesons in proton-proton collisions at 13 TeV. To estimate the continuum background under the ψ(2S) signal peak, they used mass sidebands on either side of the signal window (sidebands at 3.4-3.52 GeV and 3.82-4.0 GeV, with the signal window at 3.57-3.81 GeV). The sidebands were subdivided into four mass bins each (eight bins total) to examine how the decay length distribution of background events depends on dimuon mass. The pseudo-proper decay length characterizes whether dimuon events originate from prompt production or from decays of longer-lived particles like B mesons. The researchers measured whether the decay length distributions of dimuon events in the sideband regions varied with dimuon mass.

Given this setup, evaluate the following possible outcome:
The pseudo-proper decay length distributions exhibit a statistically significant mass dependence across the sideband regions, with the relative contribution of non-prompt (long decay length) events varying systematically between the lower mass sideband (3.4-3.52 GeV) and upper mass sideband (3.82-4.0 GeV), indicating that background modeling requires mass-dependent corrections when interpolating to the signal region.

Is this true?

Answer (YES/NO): YES